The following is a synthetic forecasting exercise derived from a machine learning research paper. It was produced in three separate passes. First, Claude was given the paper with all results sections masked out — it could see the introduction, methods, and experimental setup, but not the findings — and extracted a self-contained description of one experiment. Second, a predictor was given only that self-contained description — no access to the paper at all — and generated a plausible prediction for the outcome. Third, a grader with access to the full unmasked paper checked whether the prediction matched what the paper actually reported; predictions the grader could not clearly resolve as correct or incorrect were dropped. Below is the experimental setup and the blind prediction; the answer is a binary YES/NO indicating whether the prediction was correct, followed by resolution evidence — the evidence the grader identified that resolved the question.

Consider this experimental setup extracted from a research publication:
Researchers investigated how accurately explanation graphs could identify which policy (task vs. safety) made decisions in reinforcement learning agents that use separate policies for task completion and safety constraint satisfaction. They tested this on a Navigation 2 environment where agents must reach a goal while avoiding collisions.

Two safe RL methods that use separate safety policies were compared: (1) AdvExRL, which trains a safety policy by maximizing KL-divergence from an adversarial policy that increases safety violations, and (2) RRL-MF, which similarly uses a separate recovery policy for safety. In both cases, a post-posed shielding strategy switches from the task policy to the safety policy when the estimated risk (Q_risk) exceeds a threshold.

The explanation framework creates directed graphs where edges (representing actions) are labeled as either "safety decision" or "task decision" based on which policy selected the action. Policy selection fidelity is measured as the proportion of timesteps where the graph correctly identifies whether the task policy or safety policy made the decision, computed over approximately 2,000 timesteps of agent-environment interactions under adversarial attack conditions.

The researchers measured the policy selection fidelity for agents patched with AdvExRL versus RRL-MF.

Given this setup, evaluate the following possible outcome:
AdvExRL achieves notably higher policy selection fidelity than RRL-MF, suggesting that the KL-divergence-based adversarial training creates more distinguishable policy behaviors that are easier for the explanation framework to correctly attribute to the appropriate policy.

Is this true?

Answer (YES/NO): NO